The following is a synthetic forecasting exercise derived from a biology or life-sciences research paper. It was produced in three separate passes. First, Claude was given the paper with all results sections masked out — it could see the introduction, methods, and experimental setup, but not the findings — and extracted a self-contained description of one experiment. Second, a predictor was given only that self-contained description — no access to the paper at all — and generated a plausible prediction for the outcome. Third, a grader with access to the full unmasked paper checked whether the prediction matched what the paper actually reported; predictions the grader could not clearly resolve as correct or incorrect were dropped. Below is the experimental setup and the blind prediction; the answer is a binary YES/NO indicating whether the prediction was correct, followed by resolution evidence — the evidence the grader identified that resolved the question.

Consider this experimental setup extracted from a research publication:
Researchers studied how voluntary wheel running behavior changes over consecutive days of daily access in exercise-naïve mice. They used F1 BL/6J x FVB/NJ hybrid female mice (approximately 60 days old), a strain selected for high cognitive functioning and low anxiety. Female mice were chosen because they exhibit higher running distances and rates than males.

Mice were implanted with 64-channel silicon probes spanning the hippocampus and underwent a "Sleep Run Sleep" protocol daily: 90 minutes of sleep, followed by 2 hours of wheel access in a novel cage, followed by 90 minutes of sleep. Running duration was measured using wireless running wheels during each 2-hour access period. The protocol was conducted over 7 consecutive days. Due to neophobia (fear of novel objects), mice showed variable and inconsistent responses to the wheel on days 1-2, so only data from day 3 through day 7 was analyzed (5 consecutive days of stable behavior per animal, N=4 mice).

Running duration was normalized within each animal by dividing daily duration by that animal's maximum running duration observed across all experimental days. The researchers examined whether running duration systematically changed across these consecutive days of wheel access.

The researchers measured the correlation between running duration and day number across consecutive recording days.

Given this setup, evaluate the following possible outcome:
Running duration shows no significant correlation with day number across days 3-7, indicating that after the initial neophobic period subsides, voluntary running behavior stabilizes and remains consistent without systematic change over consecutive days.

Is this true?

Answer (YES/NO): NO